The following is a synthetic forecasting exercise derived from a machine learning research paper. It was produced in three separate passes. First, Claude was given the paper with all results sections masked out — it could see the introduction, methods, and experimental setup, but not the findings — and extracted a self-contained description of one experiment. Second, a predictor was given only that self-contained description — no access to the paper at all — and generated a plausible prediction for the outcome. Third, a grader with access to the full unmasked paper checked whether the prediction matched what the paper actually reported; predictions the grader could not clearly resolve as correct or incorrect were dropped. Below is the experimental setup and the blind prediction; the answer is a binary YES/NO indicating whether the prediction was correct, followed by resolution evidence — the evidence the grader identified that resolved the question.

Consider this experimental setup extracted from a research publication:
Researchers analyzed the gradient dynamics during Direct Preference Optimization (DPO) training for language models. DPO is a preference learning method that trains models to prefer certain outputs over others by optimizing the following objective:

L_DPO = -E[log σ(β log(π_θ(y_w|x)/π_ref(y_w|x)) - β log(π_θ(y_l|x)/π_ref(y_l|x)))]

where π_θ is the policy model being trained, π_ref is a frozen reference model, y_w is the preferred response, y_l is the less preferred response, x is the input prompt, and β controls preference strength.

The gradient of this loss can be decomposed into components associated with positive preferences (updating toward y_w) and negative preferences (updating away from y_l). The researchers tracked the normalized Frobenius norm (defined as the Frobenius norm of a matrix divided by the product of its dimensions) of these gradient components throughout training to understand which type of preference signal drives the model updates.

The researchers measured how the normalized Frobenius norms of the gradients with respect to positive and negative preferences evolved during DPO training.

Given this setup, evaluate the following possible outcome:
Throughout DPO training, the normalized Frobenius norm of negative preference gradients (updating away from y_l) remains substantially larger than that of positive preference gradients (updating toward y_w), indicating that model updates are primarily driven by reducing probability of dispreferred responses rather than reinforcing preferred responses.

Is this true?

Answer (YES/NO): YES